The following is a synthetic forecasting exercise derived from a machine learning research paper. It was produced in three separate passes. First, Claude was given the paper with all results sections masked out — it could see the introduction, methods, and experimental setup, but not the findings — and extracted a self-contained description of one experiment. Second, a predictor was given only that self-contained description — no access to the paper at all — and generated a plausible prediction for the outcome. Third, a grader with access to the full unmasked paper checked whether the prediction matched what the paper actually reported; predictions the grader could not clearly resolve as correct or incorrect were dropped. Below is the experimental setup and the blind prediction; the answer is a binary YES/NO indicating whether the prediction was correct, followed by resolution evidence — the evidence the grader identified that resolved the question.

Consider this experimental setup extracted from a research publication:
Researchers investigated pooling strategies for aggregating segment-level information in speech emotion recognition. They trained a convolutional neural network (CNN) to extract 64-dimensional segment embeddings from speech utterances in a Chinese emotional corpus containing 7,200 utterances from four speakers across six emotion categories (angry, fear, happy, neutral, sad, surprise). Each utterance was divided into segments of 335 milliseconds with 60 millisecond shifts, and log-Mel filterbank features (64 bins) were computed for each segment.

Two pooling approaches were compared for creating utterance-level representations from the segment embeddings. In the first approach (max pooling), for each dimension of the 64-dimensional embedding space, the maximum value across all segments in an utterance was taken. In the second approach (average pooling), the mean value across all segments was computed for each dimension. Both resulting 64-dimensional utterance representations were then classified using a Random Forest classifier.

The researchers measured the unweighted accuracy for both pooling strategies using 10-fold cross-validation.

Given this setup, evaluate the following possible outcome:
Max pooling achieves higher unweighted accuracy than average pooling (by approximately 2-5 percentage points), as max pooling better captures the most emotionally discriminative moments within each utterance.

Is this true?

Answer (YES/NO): NO